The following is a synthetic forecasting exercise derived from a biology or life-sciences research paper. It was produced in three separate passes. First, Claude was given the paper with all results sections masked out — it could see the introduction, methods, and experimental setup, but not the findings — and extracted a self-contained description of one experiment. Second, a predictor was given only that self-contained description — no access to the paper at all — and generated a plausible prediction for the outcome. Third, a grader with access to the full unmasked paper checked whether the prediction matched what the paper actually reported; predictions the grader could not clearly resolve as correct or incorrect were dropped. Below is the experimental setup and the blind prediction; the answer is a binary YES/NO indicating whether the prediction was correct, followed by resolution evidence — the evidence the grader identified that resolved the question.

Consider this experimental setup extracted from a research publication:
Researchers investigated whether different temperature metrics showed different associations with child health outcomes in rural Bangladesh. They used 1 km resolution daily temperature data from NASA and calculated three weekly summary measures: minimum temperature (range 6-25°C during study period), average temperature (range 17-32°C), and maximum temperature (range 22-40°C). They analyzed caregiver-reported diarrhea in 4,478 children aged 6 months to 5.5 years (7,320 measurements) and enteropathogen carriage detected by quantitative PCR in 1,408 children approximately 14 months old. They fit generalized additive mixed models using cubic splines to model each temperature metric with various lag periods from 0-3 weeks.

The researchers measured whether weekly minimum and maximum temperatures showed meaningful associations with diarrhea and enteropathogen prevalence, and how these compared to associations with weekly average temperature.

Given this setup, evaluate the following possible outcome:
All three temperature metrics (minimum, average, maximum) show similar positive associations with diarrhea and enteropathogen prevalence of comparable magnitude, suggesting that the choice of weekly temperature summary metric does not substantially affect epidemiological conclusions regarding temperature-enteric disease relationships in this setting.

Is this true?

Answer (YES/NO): NO